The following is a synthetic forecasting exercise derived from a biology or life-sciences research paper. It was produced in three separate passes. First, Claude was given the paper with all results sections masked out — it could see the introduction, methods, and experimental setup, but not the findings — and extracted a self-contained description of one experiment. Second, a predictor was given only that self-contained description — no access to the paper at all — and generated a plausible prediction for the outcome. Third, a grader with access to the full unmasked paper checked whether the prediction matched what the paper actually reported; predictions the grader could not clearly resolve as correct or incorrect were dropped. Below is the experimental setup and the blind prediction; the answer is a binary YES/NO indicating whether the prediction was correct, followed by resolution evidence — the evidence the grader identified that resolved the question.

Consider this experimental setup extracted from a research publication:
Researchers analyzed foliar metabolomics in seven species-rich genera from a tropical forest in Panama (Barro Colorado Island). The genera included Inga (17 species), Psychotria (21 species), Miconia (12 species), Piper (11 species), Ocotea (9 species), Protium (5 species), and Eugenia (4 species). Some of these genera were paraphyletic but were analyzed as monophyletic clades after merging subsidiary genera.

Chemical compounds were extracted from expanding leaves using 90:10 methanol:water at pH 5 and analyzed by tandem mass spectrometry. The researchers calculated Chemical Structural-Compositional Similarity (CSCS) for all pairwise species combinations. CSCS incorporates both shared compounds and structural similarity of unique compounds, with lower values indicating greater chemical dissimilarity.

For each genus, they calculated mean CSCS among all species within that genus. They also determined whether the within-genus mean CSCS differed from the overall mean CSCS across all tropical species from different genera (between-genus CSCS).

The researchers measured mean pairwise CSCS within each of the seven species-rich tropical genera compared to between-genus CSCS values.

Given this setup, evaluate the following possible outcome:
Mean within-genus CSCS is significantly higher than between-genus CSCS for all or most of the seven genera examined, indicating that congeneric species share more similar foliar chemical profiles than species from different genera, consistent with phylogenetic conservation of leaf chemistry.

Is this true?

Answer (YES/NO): NO